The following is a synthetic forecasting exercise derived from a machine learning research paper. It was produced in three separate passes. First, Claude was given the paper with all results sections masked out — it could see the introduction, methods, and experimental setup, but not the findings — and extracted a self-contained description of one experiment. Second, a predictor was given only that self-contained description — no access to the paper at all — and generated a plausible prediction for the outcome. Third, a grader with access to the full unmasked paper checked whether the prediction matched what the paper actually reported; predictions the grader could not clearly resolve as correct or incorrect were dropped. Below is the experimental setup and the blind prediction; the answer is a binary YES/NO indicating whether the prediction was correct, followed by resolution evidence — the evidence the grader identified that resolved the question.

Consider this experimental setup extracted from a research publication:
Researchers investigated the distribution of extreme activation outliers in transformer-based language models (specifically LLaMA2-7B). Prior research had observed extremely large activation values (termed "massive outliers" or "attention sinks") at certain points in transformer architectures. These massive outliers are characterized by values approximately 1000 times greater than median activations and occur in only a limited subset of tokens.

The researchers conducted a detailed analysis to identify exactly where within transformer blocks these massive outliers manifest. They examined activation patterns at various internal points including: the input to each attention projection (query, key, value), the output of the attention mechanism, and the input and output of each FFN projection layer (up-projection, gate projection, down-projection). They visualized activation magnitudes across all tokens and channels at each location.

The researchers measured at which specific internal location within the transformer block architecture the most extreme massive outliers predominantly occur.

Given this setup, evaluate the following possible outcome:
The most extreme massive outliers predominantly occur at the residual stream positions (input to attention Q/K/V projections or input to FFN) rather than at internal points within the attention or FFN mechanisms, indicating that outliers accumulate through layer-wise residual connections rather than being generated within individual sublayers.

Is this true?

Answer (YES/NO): NO